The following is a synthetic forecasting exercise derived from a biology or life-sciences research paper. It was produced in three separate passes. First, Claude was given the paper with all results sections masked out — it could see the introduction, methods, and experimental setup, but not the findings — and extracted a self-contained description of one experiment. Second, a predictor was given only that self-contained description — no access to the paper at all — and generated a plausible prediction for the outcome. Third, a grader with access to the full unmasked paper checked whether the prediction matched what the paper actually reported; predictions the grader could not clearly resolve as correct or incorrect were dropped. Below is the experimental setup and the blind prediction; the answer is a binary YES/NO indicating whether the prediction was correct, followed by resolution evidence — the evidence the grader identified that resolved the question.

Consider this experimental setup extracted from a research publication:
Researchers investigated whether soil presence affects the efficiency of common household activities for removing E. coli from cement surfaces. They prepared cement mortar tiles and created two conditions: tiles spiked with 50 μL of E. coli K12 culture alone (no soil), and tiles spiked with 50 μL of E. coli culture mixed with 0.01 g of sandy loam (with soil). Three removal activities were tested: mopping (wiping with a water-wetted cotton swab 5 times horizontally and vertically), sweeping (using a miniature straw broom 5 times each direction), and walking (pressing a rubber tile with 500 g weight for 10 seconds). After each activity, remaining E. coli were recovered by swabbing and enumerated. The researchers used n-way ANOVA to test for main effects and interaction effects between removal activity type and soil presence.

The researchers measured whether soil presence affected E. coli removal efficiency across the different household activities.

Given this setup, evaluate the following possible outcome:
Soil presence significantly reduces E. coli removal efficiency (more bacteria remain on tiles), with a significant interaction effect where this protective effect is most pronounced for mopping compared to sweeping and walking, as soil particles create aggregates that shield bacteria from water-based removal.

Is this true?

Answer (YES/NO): NO